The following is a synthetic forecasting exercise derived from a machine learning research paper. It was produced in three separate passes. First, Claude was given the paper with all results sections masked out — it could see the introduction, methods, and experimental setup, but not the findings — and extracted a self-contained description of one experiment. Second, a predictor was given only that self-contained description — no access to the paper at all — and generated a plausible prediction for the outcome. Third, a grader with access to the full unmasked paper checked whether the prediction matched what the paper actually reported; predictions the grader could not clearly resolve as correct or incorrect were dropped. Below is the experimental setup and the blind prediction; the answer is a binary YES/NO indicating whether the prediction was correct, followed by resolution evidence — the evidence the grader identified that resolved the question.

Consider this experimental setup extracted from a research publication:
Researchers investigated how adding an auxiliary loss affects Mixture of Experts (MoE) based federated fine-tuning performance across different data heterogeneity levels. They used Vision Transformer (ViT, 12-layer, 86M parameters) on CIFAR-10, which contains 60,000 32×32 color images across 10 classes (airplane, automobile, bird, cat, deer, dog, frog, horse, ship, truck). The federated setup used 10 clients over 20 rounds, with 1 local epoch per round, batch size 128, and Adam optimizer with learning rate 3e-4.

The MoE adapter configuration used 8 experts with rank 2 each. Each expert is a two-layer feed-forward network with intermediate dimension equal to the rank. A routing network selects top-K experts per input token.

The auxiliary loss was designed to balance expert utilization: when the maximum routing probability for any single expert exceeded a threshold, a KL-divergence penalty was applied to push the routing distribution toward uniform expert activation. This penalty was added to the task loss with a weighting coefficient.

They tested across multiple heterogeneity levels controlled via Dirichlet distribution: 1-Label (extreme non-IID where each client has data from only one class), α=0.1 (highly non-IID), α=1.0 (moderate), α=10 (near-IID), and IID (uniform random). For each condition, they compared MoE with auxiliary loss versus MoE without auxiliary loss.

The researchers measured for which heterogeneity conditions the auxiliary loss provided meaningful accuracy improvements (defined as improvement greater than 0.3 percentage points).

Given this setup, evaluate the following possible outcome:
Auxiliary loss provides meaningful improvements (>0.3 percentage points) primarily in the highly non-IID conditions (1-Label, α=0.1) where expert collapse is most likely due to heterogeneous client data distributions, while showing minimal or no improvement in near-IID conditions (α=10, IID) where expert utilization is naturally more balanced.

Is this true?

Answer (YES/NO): YES